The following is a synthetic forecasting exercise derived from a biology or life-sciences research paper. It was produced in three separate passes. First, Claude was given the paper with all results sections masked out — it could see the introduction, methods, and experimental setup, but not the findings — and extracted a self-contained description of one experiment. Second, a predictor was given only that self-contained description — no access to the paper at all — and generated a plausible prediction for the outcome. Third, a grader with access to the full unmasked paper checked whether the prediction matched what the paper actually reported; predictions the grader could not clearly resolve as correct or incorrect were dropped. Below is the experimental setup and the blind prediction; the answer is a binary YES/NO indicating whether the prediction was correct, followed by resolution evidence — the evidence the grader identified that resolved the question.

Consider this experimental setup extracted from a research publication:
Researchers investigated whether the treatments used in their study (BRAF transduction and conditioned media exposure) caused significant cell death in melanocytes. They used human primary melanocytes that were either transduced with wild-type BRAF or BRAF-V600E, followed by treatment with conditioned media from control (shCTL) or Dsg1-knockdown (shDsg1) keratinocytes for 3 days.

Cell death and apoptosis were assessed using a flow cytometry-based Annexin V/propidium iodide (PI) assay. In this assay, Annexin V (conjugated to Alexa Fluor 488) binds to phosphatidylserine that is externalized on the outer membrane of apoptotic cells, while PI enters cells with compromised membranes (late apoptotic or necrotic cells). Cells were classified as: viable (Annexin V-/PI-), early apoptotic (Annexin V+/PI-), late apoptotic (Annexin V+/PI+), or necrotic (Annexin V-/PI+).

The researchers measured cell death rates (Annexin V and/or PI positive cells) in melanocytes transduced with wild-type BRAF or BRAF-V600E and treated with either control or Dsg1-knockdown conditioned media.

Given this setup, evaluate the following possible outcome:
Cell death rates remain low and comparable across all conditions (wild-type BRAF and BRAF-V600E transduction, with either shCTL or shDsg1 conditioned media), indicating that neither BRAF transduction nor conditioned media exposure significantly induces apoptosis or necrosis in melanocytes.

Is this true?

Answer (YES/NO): NO